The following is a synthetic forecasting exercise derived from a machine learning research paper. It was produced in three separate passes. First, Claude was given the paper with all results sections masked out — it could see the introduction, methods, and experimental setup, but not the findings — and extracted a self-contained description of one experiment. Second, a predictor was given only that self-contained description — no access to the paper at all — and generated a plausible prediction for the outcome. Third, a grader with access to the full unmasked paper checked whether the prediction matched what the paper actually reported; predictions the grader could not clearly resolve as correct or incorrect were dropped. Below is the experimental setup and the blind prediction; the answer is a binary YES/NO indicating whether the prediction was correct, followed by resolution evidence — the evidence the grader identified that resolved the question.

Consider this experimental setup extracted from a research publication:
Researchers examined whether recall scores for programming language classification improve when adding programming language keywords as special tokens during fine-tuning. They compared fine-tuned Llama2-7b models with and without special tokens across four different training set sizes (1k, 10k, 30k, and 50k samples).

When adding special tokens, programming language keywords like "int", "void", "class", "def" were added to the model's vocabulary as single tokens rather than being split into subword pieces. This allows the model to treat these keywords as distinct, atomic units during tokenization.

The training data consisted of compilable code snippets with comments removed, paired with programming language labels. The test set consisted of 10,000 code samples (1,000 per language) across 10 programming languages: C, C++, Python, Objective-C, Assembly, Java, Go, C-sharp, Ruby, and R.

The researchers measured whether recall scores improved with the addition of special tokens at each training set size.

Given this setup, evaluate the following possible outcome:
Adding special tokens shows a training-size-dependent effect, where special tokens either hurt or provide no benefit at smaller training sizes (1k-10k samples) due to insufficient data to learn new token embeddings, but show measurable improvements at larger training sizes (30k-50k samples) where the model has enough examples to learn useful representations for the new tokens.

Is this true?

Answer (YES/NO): NO